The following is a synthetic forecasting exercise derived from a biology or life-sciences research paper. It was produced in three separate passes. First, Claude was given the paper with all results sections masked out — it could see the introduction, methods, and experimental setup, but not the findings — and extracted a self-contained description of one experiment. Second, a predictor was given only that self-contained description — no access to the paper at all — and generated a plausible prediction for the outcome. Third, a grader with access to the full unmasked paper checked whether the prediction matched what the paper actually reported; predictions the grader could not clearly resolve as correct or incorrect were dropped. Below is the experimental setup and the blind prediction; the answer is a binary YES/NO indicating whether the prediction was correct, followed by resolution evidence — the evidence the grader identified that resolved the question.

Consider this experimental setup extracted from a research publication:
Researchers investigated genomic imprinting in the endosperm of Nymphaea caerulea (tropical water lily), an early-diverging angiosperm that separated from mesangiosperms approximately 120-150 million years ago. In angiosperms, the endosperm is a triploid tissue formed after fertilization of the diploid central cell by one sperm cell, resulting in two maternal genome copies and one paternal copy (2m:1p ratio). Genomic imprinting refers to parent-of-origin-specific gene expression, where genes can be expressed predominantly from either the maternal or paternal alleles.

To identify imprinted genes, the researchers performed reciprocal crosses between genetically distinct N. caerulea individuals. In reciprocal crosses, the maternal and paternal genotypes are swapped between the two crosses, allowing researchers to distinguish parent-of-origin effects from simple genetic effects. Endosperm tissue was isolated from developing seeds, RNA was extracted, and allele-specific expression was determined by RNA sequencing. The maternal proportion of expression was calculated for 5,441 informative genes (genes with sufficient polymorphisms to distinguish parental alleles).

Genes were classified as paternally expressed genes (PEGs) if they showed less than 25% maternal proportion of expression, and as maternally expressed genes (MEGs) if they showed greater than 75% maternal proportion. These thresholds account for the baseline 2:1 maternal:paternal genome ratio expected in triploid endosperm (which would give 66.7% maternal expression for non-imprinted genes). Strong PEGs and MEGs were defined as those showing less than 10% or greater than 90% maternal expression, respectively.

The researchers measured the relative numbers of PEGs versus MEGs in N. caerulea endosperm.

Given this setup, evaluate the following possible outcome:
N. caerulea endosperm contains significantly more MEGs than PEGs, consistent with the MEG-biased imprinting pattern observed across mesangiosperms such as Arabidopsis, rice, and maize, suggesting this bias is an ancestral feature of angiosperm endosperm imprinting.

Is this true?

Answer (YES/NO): NO